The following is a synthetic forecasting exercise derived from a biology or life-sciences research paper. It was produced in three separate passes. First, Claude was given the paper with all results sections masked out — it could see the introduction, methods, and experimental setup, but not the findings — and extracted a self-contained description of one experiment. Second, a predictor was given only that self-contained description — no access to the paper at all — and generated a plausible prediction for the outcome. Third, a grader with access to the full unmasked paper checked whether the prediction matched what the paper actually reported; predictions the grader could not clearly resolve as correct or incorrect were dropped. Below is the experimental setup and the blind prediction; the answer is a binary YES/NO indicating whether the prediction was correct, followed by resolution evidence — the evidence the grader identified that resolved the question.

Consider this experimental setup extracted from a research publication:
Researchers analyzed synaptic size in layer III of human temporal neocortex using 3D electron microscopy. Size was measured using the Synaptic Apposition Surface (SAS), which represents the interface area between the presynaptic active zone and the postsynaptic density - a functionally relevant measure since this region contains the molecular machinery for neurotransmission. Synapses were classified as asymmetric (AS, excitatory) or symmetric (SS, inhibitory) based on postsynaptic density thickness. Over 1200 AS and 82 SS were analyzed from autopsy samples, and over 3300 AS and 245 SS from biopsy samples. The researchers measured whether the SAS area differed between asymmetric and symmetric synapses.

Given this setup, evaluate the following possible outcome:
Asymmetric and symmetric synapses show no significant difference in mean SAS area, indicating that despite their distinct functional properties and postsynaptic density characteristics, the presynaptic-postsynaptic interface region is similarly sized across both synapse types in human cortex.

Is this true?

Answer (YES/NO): NO